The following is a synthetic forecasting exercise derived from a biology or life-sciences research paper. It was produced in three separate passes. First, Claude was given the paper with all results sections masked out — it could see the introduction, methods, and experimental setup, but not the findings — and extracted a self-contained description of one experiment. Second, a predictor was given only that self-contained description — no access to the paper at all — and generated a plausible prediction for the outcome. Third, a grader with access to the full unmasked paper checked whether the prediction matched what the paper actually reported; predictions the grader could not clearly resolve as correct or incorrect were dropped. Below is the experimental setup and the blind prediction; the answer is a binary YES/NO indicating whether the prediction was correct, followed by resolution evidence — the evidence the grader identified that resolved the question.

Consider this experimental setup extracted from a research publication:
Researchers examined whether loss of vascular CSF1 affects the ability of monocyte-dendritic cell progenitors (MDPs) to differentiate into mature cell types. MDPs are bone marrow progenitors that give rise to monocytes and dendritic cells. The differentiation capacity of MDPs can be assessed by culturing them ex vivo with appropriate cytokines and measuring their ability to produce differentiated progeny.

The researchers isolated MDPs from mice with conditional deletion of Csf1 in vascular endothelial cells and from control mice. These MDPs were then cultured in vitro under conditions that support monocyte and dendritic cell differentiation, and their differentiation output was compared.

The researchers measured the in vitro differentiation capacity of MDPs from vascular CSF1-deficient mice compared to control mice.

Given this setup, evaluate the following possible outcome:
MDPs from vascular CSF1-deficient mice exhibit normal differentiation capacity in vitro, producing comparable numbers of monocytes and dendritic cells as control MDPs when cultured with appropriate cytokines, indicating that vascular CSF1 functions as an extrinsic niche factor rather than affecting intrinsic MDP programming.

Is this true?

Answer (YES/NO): NO